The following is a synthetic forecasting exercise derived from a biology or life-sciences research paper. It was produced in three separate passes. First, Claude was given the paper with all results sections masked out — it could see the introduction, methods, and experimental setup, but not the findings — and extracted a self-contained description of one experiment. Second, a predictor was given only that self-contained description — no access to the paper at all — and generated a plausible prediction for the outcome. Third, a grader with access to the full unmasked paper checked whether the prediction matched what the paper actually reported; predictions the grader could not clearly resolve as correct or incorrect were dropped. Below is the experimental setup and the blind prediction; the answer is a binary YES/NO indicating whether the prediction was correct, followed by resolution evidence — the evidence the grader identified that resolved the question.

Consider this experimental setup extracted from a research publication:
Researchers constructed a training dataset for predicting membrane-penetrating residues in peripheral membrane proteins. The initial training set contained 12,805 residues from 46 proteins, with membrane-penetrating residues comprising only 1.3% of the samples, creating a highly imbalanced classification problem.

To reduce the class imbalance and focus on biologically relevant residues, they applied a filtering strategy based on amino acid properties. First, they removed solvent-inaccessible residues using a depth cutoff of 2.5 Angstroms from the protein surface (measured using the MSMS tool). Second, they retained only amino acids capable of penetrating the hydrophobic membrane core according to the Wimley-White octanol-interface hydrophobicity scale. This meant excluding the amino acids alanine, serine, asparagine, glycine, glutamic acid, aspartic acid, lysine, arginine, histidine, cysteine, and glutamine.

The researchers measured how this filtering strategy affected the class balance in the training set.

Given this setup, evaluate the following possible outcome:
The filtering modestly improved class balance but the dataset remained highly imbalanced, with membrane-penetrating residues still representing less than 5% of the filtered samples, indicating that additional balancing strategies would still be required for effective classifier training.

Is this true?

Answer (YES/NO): NO